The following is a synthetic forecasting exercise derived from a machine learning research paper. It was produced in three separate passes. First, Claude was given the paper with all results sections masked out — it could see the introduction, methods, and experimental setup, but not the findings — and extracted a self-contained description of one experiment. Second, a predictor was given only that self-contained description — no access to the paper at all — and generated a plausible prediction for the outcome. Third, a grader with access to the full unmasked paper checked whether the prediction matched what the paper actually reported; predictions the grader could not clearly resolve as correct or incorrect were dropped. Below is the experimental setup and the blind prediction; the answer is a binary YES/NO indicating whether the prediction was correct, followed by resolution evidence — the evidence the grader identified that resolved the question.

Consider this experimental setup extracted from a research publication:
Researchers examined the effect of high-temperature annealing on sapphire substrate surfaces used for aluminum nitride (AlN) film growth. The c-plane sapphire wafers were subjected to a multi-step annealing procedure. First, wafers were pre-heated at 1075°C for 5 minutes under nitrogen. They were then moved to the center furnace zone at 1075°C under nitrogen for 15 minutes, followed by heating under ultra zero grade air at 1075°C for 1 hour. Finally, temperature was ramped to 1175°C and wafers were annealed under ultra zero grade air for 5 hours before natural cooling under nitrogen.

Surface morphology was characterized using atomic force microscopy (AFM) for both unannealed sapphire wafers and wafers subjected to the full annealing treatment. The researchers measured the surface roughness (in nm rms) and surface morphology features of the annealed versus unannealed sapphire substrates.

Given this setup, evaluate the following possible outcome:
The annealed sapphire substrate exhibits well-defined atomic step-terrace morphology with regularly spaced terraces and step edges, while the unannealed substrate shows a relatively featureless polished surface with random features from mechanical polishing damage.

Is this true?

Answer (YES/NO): NO